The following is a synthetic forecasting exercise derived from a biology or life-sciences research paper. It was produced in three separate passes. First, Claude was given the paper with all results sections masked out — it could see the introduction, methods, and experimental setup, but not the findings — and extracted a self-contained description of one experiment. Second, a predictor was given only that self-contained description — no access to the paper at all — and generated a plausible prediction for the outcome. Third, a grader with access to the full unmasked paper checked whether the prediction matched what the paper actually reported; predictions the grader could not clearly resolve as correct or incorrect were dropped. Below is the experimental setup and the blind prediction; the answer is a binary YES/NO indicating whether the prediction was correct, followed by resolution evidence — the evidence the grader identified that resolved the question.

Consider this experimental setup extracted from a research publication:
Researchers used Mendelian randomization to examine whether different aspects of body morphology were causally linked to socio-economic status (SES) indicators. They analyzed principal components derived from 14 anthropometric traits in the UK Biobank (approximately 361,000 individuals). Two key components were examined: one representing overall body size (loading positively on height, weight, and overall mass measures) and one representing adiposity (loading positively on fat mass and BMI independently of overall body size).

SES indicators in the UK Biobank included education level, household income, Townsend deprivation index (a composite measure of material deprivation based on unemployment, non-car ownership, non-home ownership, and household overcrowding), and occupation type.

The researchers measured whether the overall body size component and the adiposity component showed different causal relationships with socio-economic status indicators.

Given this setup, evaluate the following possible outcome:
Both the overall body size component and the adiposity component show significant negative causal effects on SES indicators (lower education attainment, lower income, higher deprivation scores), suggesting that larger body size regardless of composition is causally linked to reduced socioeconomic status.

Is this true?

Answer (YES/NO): NO